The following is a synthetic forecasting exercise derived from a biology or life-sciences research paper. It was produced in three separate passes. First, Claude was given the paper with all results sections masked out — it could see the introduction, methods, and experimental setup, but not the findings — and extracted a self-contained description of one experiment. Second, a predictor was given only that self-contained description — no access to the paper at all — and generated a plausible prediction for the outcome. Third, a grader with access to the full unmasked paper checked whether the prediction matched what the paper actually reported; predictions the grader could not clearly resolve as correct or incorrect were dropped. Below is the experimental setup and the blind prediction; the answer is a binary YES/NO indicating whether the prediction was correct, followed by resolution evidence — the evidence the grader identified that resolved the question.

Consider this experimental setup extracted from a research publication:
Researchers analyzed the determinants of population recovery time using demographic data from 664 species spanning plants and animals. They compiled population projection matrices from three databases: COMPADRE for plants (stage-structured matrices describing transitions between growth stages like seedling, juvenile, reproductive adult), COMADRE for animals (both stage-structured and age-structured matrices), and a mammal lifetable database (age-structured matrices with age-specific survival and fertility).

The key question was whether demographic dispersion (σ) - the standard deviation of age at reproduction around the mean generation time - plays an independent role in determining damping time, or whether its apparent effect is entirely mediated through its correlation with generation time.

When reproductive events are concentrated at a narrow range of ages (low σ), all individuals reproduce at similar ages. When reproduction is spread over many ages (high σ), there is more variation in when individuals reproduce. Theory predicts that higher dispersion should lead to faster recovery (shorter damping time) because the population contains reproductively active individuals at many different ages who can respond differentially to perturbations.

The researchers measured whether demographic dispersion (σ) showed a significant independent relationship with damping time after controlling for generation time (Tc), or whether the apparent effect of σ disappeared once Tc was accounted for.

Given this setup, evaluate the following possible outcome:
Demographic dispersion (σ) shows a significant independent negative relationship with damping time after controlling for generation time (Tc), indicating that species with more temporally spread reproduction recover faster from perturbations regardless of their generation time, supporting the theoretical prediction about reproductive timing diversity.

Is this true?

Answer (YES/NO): NO